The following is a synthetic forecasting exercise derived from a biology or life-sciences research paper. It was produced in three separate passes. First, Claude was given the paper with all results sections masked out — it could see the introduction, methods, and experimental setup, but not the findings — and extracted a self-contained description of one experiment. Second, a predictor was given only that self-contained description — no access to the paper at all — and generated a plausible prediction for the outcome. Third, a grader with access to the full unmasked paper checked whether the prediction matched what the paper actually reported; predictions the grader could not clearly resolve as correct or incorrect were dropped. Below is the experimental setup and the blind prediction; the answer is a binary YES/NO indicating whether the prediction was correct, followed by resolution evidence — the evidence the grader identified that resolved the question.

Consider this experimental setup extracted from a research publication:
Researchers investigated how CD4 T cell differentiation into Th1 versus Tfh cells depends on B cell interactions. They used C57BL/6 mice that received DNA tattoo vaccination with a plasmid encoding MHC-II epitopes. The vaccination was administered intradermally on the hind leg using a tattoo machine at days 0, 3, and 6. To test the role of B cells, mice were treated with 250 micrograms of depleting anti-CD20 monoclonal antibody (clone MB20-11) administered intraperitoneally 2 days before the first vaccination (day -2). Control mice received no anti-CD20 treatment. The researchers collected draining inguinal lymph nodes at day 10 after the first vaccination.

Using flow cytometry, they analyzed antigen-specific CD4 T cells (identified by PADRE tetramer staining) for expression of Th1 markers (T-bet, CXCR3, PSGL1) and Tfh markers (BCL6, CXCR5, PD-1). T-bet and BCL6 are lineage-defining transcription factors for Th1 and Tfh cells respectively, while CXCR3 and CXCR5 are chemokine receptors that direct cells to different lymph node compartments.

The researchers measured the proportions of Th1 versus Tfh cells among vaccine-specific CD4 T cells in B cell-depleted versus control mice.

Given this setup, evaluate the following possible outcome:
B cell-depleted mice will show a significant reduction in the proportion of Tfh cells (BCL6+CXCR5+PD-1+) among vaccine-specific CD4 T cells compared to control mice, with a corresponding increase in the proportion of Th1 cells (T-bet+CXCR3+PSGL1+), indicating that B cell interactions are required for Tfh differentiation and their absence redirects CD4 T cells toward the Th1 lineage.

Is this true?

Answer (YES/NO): NO